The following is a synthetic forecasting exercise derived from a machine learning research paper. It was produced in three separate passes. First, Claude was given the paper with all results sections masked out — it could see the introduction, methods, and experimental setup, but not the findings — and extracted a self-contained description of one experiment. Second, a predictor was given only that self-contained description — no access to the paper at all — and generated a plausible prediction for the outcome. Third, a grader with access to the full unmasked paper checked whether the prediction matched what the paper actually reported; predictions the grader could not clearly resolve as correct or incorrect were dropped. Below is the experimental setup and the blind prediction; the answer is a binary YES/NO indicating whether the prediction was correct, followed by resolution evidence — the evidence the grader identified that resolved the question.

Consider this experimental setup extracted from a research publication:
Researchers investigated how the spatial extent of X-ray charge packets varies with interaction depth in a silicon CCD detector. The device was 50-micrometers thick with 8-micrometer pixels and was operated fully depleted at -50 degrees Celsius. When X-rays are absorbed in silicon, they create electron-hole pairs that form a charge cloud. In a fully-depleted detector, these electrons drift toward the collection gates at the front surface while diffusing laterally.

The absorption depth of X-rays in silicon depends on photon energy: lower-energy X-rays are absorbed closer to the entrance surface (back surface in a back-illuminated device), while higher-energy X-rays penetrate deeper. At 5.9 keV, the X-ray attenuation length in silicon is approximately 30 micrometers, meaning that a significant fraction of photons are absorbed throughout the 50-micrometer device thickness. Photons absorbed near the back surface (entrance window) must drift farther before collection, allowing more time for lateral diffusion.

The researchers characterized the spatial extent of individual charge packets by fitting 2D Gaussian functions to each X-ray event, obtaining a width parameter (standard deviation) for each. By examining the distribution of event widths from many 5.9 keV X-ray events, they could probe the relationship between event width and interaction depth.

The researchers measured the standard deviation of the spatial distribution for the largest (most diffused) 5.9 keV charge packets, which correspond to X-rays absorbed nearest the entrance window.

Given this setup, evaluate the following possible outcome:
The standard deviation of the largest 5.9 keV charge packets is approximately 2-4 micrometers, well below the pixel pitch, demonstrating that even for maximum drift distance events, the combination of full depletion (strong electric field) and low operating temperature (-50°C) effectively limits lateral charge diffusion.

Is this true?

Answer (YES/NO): YES